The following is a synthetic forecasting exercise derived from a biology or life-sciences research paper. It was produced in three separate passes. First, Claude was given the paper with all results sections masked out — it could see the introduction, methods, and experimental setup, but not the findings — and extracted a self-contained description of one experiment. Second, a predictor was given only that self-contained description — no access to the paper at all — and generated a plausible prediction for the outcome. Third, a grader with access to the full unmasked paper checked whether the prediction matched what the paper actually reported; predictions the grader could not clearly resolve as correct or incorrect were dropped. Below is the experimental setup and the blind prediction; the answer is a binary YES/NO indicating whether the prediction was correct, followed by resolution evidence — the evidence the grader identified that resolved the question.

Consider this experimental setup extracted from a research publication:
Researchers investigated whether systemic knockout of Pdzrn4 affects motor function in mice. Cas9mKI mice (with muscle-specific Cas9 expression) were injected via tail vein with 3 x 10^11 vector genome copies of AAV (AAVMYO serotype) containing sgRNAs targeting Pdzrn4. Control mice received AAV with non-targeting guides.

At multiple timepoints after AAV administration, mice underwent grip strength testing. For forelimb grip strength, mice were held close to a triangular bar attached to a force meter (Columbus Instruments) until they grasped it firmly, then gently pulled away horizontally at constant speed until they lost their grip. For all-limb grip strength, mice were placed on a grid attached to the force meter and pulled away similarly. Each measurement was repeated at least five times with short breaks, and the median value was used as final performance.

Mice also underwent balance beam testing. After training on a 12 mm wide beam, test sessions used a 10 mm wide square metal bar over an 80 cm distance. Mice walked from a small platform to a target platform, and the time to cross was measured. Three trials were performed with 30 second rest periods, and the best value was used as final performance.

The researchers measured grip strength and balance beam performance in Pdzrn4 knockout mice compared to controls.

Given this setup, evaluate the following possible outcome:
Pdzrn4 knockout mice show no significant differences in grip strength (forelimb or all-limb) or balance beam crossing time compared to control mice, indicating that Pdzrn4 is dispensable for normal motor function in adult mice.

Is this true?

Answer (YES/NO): YES